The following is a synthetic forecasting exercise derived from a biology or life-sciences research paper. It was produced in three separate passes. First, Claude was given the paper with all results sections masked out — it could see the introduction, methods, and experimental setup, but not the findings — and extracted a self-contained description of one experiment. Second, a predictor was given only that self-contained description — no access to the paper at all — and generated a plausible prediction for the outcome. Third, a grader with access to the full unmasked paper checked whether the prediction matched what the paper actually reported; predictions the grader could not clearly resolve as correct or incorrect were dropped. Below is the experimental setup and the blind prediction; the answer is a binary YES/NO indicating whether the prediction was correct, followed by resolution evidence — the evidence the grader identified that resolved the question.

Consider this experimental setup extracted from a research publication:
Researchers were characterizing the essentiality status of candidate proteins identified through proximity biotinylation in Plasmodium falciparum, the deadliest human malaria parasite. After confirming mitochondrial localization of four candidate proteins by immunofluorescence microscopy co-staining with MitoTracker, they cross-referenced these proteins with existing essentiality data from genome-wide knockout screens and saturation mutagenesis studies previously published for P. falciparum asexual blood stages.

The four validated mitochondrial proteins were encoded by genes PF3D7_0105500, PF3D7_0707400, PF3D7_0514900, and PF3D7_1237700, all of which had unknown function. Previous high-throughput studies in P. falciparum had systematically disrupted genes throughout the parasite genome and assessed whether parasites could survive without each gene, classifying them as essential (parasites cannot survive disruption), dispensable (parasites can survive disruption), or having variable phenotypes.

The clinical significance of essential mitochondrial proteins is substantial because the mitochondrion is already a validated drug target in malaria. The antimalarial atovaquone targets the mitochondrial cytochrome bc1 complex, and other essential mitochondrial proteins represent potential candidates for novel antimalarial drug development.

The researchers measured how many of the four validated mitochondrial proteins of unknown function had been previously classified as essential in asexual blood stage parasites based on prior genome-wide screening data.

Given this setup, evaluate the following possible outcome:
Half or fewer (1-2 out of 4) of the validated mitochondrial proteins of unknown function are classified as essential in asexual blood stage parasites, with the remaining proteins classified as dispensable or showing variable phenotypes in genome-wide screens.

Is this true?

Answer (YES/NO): NO